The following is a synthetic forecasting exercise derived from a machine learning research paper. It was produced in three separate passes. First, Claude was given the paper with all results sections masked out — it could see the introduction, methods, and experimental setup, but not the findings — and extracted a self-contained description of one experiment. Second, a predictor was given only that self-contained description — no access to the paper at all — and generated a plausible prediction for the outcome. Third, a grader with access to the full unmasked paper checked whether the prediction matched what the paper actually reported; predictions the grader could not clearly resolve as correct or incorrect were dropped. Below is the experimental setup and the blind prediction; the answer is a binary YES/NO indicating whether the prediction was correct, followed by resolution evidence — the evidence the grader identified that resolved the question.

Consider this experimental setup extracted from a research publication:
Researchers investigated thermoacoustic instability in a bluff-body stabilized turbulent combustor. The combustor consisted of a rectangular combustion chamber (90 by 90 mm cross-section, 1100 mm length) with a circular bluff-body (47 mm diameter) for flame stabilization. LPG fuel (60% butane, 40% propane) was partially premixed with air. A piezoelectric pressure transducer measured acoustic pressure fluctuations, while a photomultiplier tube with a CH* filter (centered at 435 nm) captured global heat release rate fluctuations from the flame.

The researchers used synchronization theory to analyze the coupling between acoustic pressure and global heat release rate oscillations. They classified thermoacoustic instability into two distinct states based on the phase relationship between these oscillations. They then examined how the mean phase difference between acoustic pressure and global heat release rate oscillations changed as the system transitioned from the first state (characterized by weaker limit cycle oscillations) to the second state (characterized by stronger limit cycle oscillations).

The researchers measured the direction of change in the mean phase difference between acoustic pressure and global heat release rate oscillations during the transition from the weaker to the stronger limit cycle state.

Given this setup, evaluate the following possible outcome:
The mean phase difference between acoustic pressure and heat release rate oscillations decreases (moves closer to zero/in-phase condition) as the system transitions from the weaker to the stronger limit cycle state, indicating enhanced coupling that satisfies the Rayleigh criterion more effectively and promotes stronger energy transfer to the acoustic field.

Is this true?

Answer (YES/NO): YES